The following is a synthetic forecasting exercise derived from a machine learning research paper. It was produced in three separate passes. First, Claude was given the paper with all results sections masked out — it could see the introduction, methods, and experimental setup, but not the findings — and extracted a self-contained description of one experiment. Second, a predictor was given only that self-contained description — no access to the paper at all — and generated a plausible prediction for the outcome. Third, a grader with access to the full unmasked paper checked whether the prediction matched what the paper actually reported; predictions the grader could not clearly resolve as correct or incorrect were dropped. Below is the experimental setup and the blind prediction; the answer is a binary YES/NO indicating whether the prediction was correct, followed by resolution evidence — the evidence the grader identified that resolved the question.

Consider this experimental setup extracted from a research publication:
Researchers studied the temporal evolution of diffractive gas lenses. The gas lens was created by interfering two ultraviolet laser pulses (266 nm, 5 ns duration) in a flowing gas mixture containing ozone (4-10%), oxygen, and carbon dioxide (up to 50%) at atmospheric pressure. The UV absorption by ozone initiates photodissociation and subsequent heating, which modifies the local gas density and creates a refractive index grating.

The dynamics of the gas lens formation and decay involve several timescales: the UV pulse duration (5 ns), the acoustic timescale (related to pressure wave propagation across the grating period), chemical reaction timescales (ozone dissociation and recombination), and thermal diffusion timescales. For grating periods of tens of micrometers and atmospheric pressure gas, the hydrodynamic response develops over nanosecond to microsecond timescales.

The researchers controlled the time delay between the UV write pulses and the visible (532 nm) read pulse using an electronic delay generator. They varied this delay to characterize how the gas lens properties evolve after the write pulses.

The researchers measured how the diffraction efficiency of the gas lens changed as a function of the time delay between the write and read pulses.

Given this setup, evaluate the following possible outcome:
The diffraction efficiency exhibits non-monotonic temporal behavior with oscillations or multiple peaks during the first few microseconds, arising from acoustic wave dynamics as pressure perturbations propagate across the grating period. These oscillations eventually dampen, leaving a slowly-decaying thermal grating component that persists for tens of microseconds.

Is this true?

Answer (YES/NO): YES